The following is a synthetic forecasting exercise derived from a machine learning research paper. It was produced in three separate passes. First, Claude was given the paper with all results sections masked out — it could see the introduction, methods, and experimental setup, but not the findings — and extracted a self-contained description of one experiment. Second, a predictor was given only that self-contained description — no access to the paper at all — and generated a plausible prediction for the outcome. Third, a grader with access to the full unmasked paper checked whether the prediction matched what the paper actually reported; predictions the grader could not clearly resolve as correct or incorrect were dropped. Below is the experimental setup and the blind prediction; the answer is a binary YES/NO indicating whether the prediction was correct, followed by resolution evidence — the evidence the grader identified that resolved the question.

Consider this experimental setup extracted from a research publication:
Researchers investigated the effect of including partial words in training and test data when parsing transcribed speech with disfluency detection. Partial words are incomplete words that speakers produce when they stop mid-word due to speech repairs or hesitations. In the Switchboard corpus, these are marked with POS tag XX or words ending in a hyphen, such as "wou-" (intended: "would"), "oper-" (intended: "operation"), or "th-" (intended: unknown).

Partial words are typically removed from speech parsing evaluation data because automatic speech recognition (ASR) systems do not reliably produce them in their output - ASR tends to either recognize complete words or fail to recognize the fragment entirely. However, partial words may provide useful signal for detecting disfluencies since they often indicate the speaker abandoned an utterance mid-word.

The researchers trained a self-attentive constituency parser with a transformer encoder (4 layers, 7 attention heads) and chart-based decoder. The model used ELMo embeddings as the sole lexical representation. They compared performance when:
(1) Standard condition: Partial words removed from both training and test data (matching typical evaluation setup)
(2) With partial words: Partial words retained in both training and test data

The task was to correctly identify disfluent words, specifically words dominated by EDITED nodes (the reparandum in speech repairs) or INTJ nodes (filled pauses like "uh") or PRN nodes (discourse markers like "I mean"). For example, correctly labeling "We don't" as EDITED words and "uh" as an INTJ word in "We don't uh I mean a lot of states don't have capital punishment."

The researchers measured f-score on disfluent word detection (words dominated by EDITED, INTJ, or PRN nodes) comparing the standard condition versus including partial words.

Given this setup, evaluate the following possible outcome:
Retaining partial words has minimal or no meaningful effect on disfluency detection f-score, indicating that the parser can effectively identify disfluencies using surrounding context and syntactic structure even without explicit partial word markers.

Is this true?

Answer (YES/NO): YES